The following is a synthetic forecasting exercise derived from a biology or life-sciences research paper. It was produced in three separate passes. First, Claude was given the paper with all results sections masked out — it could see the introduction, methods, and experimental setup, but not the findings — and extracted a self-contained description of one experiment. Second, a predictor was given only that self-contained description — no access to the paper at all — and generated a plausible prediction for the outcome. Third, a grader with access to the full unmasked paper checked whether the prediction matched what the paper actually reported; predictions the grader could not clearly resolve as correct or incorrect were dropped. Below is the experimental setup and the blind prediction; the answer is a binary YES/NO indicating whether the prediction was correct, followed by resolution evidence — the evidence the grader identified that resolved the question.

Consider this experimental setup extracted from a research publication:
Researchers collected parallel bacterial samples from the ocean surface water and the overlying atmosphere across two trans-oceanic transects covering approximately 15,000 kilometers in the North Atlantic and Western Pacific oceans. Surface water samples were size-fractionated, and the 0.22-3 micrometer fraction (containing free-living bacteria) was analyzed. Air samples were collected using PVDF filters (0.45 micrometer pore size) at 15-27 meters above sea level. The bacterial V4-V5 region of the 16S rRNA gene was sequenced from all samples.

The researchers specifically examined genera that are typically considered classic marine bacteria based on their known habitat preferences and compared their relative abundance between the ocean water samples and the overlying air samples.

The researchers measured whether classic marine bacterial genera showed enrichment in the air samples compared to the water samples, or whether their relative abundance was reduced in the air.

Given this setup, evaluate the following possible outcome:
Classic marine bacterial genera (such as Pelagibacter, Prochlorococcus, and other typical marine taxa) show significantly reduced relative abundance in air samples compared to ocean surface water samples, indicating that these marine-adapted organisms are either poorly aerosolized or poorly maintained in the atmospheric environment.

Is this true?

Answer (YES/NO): YES